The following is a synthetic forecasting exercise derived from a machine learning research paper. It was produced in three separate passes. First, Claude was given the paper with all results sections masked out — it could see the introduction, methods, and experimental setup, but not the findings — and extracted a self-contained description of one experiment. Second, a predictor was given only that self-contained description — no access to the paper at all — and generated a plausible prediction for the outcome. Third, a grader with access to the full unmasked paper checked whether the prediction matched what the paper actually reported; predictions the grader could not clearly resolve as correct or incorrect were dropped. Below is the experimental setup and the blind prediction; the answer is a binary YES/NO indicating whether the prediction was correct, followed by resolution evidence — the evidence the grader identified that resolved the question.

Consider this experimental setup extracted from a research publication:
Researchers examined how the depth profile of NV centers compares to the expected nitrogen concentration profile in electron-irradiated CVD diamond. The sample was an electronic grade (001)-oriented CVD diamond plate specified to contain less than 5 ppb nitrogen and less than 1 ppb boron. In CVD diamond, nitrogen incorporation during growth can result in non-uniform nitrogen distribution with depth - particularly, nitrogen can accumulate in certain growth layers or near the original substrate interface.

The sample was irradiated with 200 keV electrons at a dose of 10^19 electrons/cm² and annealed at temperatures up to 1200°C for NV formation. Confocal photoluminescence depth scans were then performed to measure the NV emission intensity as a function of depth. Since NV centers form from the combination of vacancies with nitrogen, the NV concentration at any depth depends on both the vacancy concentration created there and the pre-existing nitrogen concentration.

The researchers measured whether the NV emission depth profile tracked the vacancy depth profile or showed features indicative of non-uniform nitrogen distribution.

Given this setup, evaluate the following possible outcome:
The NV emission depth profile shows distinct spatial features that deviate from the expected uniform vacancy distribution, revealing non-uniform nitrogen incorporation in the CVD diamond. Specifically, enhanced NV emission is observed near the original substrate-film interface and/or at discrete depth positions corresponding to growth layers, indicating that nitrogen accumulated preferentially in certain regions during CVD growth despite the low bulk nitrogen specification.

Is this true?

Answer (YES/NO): NO